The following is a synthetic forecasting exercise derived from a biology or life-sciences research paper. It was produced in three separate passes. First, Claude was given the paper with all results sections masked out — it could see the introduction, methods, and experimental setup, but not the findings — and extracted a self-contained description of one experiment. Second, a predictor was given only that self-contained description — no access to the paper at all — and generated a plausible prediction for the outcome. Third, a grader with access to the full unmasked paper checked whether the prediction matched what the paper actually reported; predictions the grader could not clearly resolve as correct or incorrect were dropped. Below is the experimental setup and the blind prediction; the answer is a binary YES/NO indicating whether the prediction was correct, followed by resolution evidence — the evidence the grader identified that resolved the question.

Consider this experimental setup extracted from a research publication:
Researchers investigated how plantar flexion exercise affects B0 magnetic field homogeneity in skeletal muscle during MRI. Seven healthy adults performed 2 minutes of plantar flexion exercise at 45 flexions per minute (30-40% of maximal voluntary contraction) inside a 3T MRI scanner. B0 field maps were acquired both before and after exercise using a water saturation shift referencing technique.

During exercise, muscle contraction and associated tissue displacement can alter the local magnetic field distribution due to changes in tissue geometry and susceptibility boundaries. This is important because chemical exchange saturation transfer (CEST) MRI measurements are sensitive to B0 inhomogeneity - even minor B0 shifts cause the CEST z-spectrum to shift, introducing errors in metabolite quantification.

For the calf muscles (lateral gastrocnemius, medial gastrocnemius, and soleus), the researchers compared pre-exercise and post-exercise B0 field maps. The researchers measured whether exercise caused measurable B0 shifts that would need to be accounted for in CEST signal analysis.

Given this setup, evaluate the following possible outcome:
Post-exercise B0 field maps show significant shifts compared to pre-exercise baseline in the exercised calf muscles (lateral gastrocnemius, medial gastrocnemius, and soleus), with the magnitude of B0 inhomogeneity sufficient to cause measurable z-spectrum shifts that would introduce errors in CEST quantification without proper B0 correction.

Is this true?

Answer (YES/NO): YES